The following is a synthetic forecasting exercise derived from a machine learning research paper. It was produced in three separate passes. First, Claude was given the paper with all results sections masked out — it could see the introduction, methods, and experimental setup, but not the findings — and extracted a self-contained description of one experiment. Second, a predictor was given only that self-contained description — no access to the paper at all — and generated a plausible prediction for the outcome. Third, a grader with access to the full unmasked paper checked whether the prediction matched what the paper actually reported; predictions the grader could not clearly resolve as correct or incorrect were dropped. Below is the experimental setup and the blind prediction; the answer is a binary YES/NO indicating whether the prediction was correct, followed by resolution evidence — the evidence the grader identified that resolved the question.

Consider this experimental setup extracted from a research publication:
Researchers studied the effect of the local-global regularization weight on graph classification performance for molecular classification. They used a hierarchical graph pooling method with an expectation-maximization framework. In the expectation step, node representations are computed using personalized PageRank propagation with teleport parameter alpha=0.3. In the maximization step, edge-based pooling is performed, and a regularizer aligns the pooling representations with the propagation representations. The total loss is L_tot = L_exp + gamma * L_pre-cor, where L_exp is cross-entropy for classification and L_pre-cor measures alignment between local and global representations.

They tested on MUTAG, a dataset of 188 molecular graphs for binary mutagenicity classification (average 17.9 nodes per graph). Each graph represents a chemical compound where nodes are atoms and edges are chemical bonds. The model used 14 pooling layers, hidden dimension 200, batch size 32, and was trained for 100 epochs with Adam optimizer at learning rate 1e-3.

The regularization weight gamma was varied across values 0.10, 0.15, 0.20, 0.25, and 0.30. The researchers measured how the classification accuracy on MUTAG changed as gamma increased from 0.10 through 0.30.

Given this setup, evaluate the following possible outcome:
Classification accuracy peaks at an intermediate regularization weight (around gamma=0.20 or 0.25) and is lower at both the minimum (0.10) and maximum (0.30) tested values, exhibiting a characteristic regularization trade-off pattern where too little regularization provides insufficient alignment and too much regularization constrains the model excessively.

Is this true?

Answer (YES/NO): YES